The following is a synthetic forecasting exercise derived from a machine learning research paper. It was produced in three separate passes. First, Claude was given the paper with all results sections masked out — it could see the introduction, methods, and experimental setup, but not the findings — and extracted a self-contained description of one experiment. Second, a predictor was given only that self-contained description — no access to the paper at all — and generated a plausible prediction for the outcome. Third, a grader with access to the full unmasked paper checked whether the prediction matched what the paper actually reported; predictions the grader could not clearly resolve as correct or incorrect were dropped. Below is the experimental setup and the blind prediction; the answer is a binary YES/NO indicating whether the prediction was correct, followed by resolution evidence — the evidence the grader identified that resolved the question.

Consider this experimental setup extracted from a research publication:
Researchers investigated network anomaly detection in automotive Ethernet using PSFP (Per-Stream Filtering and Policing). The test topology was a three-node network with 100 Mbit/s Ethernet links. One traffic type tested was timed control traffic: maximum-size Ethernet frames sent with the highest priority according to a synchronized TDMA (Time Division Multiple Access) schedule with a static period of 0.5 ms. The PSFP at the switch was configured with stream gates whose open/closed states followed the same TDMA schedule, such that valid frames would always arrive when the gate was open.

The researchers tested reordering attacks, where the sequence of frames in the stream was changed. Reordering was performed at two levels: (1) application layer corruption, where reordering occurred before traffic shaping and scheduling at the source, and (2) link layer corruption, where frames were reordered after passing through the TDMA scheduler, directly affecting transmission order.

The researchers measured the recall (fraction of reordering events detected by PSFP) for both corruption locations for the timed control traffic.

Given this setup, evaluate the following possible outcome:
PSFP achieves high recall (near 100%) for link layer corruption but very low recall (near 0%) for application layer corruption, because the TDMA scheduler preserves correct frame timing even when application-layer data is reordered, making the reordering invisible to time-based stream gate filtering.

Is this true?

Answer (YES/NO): YES